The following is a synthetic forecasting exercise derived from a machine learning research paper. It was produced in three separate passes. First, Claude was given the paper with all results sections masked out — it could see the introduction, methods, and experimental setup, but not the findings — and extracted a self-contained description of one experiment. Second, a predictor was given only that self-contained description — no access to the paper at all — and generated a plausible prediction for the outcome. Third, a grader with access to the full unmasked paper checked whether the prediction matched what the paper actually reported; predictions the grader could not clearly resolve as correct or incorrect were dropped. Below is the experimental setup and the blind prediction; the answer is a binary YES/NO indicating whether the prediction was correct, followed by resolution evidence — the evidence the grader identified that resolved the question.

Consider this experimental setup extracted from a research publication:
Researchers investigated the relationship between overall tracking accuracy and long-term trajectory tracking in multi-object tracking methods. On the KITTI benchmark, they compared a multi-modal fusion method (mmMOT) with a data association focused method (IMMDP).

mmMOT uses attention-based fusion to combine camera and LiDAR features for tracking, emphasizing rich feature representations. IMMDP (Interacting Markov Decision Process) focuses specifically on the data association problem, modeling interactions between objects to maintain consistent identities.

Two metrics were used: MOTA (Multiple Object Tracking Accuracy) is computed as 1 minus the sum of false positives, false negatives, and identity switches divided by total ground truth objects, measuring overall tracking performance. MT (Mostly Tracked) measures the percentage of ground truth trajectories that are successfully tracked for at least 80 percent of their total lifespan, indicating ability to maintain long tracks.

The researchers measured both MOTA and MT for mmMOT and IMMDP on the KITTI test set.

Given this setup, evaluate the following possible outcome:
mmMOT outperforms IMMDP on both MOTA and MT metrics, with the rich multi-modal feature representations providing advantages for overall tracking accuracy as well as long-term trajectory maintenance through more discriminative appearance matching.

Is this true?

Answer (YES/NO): YES